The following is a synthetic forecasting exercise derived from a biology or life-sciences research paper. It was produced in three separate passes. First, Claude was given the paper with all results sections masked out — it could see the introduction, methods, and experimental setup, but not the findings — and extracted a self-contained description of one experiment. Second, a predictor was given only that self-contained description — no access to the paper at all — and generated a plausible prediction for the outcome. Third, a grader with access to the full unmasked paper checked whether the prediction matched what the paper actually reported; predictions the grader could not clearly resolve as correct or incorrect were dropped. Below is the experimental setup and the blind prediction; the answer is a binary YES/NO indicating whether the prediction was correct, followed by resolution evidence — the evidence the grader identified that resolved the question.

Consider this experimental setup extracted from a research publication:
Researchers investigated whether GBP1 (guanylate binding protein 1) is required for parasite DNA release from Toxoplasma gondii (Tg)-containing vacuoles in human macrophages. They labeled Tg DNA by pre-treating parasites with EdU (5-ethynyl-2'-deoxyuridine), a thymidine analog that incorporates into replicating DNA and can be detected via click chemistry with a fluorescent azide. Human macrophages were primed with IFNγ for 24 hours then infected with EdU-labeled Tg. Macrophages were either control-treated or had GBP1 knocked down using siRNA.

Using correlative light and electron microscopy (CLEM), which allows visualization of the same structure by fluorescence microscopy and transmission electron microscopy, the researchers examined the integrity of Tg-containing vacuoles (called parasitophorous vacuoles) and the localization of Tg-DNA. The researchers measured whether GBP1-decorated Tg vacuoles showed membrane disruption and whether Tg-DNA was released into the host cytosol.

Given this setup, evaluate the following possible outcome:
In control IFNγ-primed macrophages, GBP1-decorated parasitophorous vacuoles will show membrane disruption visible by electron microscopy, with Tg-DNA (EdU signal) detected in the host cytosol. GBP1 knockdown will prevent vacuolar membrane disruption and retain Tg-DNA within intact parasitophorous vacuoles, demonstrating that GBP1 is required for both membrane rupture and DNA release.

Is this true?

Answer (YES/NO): YES